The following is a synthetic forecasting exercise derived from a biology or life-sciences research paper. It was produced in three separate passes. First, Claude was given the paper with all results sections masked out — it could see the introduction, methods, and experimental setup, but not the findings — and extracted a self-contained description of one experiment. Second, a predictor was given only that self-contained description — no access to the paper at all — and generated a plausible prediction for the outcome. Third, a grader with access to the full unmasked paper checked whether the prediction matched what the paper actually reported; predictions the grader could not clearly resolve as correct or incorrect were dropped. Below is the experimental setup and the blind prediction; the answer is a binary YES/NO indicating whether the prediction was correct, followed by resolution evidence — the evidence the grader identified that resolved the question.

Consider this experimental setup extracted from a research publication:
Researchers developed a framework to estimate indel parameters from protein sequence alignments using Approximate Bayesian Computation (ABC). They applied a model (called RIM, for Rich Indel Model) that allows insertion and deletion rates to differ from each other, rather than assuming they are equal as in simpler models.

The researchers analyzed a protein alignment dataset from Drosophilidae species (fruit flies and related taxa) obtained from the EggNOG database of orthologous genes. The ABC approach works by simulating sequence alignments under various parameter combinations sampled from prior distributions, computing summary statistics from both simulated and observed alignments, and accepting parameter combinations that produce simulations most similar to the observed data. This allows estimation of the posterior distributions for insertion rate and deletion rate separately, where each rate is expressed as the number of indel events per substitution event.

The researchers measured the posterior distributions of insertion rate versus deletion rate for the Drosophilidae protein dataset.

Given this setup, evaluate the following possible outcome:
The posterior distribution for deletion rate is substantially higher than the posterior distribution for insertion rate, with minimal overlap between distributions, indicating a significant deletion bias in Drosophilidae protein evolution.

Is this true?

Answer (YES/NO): YES